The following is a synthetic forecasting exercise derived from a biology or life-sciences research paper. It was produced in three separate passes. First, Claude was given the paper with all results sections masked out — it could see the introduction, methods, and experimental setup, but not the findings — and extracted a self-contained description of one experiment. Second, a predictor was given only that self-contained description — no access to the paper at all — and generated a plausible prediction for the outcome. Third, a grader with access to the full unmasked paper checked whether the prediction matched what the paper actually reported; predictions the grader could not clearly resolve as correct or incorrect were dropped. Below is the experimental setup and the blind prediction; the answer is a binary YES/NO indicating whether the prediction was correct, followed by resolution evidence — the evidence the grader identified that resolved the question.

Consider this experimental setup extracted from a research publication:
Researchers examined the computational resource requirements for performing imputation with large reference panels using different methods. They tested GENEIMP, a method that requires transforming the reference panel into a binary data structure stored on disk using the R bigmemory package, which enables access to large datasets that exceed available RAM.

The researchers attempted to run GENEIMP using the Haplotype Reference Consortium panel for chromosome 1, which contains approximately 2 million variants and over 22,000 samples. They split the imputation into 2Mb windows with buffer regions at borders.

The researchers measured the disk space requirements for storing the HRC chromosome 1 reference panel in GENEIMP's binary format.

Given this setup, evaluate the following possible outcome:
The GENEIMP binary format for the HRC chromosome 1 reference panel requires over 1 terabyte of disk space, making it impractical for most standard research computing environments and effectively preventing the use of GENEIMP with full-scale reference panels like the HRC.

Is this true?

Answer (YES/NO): YES